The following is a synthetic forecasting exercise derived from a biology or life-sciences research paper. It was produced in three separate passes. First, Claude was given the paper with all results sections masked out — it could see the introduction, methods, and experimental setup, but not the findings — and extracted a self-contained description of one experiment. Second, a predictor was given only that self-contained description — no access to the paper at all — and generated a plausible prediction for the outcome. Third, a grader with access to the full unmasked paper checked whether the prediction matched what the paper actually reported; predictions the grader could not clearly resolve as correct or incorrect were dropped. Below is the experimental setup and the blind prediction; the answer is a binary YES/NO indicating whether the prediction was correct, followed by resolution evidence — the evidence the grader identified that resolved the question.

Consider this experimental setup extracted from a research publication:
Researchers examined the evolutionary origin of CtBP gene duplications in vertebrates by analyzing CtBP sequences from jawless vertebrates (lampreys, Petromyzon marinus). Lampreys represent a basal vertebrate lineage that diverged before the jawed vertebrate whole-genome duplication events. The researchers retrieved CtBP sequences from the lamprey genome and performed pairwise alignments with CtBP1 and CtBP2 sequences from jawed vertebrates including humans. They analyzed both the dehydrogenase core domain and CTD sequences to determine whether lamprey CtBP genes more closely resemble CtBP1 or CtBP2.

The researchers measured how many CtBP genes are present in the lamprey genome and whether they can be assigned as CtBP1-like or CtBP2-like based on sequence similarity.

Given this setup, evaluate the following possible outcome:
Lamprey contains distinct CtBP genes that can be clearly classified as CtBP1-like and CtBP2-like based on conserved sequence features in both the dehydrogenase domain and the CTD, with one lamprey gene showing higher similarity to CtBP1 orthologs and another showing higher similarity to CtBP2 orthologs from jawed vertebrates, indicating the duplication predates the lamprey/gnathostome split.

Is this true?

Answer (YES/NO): NO